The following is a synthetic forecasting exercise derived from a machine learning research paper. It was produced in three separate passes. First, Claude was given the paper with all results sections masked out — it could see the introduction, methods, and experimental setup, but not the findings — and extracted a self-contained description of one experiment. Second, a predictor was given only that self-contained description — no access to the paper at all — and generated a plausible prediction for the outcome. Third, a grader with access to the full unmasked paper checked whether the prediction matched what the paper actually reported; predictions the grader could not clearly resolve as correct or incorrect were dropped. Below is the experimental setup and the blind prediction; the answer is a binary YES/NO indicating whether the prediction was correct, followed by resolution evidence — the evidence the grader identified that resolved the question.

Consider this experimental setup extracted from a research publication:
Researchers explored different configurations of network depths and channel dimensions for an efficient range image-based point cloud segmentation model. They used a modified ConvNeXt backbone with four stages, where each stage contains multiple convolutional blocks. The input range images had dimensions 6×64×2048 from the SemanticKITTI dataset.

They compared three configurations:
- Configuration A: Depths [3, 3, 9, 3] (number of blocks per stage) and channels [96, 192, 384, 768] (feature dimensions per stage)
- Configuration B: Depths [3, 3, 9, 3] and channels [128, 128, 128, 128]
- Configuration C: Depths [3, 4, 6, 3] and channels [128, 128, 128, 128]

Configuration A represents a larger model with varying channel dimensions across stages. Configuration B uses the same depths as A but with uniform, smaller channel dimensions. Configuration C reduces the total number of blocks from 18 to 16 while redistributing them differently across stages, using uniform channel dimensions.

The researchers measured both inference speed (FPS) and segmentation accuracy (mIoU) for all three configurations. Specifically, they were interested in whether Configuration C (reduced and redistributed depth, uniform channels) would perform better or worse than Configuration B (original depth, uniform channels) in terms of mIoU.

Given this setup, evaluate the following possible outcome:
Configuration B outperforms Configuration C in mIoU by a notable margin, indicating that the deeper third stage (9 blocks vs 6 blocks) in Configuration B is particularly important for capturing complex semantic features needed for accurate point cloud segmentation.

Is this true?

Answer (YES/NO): NO